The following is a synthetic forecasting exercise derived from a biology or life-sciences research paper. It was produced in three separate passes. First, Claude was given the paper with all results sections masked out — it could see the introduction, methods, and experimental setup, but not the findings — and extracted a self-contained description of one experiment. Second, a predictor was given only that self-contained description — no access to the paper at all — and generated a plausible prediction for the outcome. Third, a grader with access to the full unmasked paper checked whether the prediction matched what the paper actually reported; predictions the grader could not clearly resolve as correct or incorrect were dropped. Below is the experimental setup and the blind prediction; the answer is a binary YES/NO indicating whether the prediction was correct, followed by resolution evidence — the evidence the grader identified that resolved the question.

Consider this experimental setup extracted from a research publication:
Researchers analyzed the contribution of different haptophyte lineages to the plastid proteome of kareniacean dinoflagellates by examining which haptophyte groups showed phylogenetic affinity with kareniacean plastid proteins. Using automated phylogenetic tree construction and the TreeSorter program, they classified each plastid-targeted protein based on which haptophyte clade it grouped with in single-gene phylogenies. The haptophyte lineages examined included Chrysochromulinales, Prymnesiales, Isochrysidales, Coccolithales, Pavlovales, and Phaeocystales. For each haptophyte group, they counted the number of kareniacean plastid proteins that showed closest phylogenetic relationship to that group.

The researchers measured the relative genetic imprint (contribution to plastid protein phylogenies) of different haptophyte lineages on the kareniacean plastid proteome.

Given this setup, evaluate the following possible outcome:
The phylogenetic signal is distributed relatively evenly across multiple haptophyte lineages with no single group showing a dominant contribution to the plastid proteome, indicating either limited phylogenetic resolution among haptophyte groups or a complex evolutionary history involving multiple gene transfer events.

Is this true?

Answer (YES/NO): NO